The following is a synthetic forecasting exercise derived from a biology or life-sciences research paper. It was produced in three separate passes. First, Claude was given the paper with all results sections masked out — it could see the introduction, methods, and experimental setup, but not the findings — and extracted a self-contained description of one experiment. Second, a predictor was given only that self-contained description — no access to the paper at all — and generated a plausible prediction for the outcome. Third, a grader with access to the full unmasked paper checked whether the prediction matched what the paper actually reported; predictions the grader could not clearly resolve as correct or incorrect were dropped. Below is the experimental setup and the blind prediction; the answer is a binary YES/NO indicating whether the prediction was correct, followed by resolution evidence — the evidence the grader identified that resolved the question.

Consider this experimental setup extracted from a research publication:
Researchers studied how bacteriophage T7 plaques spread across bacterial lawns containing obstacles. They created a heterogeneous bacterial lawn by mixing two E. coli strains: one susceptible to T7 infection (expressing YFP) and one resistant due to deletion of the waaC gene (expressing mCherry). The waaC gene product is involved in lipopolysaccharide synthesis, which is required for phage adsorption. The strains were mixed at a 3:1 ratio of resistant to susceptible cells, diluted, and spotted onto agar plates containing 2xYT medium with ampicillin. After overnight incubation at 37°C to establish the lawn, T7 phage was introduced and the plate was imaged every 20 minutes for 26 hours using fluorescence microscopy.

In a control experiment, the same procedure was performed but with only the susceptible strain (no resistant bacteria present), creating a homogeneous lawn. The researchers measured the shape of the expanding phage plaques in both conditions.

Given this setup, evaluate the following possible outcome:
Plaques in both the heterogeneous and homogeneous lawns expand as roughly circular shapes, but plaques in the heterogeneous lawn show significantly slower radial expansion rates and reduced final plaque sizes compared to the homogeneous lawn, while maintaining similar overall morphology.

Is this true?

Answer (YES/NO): NO